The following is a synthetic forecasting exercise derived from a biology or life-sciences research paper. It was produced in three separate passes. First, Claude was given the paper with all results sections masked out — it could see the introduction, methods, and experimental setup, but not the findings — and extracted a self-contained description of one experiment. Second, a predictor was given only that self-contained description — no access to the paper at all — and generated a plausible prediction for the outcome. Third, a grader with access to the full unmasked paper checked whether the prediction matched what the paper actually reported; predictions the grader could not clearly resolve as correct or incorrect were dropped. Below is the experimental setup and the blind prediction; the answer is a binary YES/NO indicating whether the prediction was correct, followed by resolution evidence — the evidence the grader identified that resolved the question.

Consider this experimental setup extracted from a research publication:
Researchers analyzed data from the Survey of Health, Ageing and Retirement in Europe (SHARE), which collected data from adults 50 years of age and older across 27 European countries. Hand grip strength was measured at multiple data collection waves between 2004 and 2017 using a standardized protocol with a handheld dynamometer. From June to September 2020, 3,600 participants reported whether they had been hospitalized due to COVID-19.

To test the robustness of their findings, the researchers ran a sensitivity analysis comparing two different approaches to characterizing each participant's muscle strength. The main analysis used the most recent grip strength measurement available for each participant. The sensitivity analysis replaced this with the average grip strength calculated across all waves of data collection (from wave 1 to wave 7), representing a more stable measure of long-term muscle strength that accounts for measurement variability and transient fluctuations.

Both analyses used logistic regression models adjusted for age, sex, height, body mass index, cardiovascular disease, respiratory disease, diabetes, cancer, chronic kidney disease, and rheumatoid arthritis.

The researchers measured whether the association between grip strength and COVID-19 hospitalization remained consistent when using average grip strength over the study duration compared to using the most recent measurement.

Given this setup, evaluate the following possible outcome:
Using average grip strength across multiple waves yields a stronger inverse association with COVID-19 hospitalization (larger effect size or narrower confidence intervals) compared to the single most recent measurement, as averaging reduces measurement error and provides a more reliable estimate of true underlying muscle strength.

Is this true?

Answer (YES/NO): NO